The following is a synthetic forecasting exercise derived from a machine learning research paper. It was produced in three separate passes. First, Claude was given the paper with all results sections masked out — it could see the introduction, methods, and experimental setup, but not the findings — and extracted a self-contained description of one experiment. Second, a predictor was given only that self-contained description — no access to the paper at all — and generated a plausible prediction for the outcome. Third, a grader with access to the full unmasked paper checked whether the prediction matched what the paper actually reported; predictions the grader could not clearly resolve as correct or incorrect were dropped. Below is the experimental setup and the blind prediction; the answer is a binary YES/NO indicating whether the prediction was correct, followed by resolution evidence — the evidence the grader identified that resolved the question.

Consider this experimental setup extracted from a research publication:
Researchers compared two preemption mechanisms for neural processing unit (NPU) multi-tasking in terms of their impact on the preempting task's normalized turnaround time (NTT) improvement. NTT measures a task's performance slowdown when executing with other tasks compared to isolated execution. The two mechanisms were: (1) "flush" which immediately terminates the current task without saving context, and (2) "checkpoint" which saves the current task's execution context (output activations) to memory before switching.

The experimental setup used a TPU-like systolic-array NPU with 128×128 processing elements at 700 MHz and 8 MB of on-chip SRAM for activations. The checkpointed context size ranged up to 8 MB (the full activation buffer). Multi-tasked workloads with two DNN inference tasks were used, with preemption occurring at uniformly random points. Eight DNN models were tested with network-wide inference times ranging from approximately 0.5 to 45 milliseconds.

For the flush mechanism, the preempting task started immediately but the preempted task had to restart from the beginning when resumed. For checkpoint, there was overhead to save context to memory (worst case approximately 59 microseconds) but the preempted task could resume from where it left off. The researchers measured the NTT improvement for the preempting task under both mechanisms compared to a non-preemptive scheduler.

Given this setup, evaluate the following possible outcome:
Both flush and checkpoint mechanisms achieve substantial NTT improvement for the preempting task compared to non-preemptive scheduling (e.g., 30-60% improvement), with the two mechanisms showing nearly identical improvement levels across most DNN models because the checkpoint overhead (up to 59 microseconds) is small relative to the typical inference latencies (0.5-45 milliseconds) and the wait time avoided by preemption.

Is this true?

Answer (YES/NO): NO